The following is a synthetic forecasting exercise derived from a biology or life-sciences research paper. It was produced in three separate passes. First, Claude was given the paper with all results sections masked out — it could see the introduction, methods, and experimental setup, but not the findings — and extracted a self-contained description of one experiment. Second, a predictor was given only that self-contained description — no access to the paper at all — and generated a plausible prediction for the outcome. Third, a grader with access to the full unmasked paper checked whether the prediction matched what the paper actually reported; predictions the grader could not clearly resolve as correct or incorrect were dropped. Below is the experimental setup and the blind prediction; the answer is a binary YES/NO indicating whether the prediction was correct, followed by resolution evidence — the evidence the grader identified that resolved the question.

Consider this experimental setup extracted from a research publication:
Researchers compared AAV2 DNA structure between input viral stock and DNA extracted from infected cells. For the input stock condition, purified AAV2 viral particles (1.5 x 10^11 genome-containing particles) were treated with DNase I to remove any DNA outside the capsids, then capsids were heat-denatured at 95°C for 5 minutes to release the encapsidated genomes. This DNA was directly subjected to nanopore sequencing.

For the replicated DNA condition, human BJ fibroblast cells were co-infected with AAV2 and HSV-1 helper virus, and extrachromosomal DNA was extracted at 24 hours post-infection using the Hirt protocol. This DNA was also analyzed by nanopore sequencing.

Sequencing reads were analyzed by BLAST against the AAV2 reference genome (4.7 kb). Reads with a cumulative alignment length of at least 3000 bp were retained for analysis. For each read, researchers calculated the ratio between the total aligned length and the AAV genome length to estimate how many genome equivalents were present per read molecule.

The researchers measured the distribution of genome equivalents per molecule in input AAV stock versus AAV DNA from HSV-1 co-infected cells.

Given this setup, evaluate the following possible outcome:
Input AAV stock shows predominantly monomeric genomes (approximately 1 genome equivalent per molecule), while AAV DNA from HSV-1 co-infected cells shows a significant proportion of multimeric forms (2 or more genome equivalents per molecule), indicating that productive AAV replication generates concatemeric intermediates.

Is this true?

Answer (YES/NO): YES